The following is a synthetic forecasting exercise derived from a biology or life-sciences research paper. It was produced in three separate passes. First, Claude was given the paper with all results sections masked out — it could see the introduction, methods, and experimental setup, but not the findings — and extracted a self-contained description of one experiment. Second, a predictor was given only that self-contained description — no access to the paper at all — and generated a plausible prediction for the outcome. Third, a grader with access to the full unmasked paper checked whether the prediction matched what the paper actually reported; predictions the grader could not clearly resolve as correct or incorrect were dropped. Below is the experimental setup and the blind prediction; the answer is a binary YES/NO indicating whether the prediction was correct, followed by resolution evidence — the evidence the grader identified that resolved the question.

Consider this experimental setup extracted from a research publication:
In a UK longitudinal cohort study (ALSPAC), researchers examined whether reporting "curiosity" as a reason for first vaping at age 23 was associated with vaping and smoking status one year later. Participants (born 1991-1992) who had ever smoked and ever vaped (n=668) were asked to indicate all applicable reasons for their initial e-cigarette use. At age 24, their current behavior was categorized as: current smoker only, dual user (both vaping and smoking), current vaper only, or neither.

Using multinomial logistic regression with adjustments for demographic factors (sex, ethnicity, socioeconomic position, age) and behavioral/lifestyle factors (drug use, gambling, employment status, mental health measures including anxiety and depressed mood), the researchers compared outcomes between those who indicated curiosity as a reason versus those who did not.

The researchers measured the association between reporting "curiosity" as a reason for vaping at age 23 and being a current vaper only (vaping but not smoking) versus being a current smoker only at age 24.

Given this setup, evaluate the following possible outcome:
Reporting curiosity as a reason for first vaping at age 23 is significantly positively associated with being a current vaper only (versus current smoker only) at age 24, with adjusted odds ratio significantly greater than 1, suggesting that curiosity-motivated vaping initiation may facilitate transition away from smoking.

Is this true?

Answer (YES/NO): NO